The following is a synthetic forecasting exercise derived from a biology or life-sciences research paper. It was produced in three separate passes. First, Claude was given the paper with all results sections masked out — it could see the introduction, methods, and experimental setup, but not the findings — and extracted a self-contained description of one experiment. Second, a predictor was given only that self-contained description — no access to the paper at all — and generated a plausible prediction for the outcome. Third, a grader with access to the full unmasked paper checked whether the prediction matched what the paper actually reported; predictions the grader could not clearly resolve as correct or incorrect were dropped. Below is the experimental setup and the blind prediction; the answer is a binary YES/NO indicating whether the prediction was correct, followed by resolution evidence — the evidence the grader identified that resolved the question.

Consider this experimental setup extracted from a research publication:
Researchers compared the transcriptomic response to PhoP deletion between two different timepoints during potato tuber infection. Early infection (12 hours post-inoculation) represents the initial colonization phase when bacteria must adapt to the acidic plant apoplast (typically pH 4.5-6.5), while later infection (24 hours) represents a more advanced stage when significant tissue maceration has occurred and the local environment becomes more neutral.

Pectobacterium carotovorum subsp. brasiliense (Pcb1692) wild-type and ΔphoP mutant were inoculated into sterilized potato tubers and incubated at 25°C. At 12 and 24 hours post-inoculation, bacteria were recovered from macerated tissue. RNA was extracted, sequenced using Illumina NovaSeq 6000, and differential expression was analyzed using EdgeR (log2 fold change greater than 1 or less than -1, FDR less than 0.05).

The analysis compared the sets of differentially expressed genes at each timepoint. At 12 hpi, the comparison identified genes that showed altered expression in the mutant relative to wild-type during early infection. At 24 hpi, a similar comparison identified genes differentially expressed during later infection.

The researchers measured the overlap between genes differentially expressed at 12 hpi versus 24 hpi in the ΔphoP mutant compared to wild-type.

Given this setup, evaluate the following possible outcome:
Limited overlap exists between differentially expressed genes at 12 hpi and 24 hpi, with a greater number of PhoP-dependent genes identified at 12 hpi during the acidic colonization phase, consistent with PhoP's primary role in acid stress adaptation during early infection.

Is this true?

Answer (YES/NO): NO